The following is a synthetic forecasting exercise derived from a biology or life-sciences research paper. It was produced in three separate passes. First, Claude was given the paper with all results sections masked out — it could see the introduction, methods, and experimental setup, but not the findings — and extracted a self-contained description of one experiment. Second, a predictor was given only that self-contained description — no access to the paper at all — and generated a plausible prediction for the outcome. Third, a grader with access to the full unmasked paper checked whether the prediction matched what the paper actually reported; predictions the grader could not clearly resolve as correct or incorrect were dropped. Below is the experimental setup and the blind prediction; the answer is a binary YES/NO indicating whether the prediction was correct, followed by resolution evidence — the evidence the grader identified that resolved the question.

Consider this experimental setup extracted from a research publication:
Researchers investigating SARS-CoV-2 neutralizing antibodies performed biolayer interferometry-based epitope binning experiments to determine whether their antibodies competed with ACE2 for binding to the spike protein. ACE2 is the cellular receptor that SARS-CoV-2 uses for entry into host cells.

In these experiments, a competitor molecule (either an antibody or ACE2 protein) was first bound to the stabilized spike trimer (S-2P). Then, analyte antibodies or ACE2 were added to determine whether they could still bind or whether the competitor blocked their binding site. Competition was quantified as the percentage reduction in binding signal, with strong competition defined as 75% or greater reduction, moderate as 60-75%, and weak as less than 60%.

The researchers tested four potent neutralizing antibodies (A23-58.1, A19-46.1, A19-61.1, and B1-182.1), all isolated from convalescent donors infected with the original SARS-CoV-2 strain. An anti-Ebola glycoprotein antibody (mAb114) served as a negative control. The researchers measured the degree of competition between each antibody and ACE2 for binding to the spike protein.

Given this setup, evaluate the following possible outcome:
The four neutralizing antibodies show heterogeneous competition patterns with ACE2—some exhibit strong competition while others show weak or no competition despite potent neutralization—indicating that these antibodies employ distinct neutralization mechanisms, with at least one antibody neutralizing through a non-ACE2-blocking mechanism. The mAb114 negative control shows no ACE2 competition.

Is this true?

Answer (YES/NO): NO